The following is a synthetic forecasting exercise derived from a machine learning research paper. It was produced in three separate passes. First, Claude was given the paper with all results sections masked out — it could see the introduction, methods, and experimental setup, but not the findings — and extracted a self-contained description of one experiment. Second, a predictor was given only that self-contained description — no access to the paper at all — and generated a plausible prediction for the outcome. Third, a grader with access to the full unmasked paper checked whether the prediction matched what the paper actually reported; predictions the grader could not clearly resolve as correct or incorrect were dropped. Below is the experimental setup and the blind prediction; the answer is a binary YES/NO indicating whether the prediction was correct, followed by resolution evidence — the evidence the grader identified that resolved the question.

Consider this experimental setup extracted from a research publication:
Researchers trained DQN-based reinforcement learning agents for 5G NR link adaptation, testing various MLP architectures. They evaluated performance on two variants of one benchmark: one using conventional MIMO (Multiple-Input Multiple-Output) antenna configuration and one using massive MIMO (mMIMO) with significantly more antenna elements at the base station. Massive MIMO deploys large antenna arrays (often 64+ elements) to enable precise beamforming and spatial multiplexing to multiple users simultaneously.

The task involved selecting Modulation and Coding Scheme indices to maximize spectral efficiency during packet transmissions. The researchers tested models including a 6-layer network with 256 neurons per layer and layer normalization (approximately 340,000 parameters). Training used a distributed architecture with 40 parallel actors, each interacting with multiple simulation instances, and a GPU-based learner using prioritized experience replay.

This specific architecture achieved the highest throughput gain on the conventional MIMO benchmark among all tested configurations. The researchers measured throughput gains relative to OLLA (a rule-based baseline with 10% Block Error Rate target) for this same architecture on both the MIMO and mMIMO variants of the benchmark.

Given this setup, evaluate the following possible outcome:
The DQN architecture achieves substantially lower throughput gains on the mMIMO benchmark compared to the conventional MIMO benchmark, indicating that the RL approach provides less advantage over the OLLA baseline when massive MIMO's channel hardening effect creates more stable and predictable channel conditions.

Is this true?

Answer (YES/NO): NO